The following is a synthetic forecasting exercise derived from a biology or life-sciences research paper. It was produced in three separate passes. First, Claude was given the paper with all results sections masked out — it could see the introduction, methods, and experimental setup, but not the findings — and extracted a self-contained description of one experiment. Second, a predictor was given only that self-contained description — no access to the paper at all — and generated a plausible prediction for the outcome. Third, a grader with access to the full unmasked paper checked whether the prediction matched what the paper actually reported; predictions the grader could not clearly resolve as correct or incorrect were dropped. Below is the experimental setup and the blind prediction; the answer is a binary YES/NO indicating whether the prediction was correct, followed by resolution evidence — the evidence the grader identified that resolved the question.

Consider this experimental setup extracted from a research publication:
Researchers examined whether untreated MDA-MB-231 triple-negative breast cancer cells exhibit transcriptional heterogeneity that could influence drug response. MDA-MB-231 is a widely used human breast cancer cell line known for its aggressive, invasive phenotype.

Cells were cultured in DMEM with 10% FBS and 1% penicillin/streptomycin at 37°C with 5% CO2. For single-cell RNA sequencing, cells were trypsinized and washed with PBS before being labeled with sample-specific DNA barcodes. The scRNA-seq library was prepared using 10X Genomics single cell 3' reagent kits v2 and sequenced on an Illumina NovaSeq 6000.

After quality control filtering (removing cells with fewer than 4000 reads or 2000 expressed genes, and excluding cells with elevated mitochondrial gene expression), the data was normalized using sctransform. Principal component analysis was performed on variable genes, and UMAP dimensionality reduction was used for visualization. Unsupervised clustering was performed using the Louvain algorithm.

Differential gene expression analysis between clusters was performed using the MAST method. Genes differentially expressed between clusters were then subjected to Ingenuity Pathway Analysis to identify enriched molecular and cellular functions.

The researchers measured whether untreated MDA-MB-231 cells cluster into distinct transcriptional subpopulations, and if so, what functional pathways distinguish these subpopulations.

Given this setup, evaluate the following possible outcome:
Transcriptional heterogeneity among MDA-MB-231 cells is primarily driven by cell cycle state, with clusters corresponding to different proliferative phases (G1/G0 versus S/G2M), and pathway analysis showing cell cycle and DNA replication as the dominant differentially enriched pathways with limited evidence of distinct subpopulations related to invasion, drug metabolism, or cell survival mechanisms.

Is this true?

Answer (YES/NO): NO